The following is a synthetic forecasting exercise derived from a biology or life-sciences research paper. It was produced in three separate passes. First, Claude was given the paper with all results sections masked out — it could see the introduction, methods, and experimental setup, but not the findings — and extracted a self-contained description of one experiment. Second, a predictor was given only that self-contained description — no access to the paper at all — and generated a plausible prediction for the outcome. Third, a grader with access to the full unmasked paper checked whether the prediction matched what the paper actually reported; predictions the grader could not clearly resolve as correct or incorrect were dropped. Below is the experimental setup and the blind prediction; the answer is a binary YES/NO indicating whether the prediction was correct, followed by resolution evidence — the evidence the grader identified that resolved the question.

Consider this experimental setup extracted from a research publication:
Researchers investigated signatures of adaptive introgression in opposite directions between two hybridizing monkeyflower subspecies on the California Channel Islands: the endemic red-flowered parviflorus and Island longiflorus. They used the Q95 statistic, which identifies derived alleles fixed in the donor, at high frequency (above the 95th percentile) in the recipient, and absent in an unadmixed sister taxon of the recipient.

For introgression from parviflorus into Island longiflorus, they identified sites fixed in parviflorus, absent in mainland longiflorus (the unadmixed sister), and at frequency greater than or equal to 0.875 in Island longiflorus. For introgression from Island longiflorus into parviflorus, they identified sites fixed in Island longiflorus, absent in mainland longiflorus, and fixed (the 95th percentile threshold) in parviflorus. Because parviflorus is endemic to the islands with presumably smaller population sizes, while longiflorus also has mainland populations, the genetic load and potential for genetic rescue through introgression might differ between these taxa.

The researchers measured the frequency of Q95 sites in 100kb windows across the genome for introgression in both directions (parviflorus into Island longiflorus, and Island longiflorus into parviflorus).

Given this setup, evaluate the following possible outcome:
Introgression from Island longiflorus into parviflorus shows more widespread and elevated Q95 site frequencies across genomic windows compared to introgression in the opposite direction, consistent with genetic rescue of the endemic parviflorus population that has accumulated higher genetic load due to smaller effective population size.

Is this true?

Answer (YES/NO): NO